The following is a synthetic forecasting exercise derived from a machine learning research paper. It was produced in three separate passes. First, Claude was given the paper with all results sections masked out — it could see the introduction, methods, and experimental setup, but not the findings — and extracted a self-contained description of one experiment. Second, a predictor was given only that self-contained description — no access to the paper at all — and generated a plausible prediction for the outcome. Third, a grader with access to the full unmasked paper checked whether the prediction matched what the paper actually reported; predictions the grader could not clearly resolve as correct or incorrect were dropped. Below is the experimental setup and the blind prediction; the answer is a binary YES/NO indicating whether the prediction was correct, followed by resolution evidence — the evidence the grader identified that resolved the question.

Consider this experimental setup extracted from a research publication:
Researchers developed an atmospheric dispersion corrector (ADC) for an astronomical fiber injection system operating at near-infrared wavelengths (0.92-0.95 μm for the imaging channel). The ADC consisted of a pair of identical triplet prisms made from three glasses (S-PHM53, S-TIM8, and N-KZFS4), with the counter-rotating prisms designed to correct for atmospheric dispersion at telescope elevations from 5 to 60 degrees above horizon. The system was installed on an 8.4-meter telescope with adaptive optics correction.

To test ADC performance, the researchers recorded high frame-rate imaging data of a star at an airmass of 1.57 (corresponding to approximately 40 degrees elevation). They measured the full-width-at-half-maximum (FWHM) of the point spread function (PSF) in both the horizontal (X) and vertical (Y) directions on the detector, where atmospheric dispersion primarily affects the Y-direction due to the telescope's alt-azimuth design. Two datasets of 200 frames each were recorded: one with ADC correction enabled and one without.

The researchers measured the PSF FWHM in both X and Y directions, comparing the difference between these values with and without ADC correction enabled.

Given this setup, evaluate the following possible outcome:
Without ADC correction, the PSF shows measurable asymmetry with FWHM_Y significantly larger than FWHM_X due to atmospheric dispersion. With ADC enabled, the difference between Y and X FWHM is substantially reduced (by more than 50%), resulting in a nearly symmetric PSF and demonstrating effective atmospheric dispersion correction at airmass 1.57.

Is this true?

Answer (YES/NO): YES